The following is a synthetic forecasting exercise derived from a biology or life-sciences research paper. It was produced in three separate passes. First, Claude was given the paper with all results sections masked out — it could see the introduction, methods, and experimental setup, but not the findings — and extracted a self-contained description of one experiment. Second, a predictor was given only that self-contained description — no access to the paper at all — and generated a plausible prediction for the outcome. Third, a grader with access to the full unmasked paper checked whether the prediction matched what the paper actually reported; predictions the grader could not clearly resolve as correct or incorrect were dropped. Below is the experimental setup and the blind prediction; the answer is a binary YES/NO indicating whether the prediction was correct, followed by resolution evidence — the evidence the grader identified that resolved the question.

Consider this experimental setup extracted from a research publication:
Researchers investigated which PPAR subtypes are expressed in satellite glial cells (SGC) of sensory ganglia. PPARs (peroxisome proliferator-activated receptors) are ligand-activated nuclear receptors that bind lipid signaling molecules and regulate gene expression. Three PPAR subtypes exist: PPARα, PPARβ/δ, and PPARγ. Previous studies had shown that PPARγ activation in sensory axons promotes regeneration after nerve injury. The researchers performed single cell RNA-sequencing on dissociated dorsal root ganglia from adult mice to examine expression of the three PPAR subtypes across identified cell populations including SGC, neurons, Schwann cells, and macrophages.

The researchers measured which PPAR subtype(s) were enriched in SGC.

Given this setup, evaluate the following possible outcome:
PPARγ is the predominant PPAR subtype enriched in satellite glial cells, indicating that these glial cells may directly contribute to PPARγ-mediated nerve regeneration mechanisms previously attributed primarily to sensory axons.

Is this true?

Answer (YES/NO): NO